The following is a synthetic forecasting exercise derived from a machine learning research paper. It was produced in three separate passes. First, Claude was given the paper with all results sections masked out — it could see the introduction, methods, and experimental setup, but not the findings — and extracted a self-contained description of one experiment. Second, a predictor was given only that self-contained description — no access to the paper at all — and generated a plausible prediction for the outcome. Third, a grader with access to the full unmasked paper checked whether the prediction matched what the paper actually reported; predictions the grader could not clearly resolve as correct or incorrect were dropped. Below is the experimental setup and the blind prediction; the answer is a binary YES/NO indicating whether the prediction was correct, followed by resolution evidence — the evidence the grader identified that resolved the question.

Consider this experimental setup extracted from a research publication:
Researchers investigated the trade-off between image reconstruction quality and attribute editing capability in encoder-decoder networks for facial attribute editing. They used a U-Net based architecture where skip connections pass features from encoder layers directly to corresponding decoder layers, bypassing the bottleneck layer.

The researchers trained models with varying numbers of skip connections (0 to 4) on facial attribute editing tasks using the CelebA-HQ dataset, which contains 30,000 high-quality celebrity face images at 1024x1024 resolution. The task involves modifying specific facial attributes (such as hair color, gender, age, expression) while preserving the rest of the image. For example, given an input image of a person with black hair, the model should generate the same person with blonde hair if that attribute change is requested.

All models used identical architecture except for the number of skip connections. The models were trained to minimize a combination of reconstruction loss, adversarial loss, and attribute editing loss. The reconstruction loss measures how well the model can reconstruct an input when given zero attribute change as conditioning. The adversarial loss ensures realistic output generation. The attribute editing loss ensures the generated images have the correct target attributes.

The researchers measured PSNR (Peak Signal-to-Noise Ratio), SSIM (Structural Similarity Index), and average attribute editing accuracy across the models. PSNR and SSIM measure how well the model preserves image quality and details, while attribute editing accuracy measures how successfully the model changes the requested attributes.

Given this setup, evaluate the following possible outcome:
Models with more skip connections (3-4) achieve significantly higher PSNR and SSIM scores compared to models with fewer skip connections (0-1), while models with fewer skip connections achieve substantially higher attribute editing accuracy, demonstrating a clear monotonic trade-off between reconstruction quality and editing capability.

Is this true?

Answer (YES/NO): YES